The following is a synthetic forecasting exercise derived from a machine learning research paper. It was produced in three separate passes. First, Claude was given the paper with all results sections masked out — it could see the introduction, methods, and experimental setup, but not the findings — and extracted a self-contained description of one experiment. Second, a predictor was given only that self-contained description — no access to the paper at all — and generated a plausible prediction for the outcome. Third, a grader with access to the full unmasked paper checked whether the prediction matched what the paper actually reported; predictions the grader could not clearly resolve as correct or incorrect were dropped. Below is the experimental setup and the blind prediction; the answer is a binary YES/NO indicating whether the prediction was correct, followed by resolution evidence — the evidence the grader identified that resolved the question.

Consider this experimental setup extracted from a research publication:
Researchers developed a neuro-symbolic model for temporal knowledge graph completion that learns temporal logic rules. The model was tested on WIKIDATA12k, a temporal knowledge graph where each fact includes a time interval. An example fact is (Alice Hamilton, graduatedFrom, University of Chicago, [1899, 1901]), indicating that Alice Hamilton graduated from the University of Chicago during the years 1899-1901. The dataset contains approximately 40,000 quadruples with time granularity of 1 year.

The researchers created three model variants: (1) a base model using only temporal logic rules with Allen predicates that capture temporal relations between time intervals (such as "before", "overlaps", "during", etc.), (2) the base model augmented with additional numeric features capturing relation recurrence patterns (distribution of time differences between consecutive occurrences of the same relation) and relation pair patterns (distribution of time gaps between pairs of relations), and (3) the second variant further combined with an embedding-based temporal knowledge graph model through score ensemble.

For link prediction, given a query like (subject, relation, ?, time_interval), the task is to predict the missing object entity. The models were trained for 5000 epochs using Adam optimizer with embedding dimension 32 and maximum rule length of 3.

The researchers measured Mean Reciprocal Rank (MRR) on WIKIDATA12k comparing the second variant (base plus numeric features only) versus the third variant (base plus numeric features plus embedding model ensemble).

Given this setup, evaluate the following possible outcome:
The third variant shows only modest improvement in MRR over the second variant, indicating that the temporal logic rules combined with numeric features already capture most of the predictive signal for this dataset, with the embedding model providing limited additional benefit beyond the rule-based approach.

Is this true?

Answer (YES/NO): NO